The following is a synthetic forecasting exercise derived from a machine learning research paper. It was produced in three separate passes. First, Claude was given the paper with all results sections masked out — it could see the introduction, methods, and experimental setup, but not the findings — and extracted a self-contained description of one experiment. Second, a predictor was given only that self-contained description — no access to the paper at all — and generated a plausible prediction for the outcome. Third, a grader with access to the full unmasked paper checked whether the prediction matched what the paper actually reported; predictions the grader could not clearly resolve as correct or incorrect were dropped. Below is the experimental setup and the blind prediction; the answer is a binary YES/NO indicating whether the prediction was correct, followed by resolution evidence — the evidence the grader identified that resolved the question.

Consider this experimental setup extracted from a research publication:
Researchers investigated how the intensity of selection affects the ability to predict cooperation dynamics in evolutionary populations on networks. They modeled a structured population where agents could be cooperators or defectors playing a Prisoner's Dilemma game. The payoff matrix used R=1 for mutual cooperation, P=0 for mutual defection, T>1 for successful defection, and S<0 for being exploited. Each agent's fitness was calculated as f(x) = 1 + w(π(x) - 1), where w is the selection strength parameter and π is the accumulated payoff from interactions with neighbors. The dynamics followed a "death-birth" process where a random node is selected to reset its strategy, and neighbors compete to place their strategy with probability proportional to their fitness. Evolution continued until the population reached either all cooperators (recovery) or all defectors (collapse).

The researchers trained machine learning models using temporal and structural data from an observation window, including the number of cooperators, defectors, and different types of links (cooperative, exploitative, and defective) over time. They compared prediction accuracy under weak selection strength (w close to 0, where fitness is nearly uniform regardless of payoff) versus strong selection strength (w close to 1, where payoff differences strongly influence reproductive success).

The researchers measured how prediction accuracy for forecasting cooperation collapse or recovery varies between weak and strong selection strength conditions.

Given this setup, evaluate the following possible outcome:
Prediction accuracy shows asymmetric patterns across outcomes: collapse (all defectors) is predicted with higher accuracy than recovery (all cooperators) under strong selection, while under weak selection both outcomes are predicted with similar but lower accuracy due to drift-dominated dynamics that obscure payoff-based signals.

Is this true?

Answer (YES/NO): NO